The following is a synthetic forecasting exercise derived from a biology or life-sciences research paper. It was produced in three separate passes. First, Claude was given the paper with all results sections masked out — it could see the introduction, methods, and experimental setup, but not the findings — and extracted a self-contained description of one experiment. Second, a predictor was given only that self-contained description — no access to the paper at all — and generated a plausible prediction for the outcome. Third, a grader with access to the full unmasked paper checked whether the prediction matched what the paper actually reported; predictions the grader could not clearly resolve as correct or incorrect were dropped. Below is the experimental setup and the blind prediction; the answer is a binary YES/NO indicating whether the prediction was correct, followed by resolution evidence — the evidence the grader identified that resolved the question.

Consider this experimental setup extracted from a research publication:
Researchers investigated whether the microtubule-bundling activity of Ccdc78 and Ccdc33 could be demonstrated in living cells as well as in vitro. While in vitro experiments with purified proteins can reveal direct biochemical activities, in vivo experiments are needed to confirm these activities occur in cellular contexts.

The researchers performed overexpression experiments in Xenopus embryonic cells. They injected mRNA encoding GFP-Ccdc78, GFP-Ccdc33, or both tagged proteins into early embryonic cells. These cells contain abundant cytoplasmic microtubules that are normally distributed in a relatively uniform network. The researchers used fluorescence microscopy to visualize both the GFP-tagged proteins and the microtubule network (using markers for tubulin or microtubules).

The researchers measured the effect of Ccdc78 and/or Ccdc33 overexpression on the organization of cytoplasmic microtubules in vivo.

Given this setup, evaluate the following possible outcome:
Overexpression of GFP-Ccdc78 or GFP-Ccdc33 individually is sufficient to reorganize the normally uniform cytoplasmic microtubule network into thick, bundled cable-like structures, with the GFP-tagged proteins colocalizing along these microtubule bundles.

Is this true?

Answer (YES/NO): NO